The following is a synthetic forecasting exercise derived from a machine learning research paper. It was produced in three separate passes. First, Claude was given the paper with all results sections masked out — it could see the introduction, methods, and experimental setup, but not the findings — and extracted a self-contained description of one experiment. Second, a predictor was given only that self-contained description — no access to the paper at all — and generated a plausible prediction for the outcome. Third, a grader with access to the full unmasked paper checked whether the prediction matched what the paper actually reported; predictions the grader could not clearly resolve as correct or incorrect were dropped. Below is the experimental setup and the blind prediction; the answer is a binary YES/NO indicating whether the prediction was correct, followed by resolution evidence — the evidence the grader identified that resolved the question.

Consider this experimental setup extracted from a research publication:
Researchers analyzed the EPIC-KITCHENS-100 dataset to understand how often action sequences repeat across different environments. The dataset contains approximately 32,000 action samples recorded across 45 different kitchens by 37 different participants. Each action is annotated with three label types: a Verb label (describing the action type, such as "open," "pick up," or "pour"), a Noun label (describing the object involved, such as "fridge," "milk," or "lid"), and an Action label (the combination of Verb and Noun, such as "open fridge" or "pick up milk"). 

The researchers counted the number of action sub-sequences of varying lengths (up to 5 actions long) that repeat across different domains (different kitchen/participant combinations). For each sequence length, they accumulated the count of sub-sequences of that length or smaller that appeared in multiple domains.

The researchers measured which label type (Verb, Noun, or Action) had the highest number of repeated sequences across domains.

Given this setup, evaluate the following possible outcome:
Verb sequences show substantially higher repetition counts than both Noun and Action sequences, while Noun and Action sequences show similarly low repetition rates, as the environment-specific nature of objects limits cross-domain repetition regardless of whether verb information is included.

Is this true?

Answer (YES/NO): NO